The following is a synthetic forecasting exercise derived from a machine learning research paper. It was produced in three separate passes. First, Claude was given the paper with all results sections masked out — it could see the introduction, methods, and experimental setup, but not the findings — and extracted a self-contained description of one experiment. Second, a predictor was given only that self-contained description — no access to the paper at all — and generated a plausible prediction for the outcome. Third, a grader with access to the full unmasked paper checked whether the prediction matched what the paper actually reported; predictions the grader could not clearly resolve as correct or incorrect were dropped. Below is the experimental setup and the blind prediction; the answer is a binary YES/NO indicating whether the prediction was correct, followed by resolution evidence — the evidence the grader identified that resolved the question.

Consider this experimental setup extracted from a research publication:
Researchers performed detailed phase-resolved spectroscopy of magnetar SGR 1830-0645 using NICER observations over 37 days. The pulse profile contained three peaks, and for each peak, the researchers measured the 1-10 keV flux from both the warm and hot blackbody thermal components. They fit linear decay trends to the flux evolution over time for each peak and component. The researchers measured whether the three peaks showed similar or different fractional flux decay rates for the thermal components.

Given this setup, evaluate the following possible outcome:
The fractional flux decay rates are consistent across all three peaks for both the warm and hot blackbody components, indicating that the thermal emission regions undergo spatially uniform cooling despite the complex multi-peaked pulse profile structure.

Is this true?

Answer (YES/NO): YES